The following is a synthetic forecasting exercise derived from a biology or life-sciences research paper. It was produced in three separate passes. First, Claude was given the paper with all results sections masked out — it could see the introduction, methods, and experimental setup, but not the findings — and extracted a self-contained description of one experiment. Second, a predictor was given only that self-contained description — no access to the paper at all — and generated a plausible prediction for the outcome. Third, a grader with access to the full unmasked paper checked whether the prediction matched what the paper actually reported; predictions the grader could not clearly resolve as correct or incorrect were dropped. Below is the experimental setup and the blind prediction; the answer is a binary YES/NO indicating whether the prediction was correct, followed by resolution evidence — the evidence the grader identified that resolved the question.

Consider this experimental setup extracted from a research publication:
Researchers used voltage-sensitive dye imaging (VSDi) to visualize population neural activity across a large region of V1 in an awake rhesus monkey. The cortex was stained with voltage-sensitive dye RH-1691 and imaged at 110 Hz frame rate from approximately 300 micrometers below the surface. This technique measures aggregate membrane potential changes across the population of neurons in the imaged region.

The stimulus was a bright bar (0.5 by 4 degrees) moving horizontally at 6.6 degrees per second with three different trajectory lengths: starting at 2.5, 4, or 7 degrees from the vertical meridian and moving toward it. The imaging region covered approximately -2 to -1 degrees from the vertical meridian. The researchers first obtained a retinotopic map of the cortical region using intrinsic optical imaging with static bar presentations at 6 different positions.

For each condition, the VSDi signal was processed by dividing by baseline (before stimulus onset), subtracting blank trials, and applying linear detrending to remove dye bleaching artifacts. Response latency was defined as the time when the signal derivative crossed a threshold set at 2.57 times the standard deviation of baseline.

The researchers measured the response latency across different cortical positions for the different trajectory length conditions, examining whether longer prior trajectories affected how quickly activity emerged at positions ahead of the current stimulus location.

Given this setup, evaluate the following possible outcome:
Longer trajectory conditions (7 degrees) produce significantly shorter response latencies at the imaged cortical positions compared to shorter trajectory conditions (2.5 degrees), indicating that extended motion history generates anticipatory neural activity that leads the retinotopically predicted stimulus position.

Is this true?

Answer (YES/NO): YES